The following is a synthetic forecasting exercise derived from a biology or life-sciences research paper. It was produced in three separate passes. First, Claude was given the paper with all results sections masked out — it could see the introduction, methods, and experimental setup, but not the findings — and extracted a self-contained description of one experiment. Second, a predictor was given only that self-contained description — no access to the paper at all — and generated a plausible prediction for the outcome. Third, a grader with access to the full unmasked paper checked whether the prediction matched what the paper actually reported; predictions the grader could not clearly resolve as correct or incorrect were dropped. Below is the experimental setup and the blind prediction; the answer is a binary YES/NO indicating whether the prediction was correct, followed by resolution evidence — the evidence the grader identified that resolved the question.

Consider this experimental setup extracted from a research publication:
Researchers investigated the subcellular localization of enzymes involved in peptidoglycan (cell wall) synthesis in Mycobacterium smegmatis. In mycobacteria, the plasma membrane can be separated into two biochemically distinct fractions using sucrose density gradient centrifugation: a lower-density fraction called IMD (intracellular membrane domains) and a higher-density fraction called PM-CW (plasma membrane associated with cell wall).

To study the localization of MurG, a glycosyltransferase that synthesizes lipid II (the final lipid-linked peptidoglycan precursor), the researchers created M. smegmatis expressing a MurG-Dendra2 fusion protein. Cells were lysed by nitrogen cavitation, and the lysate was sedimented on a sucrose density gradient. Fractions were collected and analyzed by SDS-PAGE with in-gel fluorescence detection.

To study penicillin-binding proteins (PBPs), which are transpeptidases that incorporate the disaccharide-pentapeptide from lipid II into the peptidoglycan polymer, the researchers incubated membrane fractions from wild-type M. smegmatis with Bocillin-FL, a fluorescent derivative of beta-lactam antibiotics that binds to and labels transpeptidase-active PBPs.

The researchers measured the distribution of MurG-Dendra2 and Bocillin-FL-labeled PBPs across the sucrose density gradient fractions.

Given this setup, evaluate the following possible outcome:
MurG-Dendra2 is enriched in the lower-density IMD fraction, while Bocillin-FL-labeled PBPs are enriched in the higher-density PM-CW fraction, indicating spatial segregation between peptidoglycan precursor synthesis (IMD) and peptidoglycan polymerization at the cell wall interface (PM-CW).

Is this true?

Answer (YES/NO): YES